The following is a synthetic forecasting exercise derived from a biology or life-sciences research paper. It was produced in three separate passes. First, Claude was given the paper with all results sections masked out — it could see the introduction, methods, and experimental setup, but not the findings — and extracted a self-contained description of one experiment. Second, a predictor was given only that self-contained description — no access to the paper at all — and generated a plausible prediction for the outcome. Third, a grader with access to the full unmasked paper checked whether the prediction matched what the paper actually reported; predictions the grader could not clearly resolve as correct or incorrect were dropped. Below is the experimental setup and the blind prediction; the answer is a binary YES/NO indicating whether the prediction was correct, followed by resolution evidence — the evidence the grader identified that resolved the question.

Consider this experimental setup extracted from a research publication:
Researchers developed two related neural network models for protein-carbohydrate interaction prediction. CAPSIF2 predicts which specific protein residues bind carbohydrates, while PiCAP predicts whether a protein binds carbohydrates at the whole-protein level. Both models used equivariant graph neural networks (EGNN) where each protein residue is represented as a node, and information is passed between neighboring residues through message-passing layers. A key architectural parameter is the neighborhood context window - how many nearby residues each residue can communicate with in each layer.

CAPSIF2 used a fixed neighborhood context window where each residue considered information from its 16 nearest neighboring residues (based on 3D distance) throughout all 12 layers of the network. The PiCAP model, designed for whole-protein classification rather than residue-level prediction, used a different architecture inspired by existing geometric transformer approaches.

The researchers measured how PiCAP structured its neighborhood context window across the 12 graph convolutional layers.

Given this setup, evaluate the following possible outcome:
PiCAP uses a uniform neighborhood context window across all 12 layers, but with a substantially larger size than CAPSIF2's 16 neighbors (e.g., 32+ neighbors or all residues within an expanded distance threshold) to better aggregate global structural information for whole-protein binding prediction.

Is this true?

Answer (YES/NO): NO